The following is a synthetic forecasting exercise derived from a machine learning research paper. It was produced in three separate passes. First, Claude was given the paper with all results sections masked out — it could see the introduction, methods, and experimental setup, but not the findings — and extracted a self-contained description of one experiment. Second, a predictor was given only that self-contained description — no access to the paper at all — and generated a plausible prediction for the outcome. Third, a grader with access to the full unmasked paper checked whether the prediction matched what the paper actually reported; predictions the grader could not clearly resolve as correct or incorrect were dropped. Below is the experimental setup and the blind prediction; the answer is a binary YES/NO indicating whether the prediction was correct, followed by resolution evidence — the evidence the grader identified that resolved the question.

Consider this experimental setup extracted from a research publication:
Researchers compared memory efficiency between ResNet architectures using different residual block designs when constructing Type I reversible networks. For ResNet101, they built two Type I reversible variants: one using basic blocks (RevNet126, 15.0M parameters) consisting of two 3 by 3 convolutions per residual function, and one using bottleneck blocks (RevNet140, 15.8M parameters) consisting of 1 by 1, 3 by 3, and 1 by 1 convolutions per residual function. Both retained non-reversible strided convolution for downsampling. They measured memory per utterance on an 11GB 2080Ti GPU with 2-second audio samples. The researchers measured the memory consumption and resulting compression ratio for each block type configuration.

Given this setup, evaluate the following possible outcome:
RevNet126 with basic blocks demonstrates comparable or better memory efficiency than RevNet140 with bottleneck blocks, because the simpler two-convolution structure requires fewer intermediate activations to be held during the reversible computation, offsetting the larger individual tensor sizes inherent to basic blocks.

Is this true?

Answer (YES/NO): YES